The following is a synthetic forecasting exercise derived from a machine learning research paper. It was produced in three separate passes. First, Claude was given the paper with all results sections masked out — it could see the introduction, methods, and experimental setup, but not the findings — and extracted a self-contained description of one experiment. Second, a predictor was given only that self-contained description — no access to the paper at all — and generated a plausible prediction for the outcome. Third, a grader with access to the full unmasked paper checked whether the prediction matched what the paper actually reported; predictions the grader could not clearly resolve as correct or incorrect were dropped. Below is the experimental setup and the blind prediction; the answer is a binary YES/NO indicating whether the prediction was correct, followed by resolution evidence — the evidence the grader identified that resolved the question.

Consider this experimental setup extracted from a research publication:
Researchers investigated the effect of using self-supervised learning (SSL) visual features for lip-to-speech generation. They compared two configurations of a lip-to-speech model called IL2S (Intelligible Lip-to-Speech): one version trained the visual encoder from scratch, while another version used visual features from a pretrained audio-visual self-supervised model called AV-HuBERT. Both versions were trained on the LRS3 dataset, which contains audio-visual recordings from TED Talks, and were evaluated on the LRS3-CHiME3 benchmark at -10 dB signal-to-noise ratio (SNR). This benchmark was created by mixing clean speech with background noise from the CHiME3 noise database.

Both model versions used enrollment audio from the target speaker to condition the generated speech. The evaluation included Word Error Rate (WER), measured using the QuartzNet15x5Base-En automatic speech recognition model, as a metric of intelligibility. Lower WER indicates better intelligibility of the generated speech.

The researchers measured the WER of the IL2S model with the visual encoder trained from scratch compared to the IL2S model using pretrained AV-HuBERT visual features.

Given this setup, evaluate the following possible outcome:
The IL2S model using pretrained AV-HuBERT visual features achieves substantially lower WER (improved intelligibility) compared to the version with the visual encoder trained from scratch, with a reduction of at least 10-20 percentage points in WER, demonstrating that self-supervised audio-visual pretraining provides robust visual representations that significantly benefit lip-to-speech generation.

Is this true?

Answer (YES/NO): YES